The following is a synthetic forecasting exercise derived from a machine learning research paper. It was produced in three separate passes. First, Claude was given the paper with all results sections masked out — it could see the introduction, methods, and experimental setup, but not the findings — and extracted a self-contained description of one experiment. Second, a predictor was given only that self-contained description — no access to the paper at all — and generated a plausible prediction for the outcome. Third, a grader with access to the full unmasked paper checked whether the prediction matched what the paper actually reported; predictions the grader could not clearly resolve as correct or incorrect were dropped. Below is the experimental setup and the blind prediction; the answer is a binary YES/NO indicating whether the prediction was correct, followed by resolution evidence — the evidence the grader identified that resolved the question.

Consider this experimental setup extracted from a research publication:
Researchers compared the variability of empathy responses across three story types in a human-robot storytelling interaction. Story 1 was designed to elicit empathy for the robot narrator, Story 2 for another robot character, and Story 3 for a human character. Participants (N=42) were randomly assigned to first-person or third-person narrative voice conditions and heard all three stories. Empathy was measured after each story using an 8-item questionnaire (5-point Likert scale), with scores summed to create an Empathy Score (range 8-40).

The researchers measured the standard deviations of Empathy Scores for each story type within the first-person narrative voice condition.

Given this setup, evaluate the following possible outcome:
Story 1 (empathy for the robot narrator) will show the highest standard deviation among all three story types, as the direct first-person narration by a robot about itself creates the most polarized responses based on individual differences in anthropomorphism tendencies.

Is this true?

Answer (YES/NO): NO